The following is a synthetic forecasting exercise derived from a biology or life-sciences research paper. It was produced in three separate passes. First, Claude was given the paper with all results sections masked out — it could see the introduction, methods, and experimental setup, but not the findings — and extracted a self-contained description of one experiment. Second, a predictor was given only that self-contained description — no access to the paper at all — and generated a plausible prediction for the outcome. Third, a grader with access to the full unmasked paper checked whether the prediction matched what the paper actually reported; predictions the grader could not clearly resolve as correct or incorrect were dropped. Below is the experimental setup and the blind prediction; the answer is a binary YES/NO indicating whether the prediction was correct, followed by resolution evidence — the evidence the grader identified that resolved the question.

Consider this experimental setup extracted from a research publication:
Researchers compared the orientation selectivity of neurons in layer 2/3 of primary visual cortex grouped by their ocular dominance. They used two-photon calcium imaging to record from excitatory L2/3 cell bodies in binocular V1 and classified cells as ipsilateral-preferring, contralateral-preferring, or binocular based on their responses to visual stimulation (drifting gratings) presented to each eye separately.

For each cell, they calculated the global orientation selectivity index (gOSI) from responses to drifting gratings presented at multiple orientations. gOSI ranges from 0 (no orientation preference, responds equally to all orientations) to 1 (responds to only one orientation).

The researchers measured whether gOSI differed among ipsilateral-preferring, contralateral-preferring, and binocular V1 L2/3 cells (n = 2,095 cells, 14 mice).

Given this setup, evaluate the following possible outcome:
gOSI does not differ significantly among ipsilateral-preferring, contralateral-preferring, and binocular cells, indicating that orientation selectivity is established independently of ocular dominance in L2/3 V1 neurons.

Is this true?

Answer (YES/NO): NO